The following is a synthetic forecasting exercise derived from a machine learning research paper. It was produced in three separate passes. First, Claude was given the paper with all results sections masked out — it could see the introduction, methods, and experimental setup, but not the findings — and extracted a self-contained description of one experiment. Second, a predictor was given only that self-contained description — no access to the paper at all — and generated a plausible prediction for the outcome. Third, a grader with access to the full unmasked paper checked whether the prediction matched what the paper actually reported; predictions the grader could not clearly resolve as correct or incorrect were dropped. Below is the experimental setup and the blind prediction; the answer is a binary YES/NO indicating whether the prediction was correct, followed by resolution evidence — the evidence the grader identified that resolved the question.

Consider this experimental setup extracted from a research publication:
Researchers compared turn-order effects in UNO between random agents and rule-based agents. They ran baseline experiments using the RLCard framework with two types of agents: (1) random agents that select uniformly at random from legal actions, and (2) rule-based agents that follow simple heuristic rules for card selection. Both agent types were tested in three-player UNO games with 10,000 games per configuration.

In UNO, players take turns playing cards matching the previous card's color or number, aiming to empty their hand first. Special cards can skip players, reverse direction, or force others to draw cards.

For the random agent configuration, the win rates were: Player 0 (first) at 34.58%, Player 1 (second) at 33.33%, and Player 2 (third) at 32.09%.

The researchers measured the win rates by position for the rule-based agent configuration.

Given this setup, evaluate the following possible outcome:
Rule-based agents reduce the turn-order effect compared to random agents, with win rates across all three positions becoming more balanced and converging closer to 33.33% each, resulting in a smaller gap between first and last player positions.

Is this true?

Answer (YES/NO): NO